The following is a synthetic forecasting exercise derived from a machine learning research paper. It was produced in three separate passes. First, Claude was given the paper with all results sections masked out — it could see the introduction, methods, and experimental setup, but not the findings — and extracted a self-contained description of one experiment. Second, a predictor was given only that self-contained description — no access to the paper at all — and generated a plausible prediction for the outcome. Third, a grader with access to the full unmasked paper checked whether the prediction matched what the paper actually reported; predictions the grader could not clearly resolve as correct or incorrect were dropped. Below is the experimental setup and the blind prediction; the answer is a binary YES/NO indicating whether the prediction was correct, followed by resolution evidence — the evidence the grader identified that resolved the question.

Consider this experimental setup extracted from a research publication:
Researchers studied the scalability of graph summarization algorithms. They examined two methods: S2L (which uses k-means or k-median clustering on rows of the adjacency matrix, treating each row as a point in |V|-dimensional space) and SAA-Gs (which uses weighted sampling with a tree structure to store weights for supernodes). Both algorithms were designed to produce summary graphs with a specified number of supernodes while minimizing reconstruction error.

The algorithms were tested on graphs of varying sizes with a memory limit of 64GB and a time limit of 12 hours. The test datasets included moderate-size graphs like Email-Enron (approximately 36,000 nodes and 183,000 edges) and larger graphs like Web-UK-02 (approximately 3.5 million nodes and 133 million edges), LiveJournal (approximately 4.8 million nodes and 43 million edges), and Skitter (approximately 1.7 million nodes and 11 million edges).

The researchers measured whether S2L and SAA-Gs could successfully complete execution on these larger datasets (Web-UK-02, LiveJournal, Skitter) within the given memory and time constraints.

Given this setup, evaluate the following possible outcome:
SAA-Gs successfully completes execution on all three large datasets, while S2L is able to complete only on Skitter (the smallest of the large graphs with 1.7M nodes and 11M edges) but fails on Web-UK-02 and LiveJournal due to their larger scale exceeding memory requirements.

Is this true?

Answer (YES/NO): NO